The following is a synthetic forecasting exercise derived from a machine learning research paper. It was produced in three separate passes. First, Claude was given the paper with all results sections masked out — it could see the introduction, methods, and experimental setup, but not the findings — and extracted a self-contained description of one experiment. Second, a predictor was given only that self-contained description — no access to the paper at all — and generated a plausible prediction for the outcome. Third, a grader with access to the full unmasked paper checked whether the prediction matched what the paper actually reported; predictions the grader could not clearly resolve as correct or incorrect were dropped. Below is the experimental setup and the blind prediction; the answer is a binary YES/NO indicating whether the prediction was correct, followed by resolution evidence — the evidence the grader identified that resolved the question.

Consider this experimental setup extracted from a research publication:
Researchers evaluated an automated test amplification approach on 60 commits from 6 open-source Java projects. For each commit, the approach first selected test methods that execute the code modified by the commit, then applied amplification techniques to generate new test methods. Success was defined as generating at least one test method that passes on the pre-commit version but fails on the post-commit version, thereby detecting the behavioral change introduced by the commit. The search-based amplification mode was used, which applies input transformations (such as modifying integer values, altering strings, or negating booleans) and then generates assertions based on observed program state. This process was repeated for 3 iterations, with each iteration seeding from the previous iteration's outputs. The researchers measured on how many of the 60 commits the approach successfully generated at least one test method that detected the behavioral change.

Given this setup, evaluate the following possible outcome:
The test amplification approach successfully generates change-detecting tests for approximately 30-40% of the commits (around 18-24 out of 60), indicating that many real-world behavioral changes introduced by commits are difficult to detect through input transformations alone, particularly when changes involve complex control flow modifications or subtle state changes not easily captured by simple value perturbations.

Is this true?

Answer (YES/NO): NO